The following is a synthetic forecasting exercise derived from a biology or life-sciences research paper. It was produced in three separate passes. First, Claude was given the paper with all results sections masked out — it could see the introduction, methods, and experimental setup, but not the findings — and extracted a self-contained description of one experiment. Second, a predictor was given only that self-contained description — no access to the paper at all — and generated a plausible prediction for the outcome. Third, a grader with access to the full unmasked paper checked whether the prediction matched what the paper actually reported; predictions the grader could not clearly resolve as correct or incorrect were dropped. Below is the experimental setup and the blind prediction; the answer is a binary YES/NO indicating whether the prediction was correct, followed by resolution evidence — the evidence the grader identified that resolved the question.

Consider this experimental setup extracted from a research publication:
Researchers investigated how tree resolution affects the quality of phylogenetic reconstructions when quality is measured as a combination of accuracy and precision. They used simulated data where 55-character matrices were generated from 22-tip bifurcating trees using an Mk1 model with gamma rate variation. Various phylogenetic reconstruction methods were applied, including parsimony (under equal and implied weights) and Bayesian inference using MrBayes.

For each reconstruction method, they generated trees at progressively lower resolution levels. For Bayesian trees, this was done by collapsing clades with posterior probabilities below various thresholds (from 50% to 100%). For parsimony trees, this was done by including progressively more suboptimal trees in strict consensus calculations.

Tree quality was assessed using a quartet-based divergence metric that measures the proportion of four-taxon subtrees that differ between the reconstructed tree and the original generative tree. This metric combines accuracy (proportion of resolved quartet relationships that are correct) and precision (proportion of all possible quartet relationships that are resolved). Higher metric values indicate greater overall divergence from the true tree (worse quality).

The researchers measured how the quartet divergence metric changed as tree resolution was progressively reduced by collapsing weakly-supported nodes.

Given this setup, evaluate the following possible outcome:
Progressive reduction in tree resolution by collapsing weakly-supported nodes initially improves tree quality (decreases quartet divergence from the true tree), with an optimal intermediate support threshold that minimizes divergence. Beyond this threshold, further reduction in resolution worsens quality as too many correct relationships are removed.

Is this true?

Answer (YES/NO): NO